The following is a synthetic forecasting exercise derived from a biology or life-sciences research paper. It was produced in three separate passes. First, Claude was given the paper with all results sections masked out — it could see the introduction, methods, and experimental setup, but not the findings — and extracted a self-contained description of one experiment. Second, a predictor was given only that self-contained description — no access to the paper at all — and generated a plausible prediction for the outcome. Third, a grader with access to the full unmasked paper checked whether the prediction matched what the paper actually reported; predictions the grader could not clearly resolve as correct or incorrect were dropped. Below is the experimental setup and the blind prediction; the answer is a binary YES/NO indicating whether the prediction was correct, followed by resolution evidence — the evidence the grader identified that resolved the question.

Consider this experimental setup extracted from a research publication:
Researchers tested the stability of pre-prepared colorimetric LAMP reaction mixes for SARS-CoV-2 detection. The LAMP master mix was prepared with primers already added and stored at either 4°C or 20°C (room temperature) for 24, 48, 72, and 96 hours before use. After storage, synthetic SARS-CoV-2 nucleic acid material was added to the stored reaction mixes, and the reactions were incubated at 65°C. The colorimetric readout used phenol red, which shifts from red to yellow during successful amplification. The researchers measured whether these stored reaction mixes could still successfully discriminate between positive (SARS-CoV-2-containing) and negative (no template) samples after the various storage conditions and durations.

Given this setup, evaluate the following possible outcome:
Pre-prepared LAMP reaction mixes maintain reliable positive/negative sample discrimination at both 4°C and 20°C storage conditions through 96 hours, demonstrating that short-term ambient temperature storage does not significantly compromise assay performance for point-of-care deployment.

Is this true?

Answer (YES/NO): YES